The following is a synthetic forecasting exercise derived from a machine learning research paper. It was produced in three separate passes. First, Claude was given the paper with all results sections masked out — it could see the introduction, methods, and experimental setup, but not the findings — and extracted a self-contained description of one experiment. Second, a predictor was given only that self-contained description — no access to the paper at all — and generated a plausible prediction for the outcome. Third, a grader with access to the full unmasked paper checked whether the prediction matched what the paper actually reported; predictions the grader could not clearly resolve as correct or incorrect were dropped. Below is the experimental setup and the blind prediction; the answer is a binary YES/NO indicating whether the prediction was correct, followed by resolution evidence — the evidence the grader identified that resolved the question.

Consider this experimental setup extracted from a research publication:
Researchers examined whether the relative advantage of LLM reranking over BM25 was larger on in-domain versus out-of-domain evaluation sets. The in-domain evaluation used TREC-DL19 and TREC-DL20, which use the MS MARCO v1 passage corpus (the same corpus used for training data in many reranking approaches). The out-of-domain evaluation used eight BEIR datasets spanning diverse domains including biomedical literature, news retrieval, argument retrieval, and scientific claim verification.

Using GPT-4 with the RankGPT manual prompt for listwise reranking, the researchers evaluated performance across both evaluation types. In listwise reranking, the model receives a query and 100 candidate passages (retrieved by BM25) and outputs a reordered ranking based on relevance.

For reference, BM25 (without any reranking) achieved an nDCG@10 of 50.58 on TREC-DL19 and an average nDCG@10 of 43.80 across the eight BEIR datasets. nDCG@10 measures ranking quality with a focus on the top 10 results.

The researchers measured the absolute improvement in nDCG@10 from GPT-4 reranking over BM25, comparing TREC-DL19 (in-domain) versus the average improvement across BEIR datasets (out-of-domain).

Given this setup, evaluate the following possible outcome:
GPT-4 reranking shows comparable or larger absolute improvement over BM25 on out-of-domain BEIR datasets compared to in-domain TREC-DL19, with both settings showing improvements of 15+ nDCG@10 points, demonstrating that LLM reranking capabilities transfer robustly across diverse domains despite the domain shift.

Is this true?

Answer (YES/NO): NO